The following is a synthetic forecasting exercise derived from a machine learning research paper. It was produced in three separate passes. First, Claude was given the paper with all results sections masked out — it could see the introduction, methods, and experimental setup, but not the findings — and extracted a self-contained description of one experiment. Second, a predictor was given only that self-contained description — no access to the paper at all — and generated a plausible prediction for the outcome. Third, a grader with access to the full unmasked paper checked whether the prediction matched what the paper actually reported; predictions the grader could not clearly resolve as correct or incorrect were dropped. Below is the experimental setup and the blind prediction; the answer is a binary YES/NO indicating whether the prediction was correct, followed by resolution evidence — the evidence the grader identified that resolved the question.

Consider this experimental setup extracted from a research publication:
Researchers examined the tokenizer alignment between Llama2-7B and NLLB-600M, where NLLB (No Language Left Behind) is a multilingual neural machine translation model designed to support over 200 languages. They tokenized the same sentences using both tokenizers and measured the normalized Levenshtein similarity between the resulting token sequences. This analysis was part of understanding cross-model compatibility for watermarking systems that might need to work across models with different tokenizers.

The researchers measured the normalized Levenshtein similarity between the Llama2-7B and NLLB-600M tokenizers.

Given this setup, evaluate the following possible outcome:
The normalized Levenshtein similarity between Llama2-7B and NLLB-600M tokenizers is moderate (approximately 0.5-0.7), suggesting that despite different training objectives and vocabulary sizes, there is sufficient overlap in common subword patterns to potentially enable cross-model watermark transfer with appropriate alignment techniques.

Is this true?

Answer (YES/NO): NO